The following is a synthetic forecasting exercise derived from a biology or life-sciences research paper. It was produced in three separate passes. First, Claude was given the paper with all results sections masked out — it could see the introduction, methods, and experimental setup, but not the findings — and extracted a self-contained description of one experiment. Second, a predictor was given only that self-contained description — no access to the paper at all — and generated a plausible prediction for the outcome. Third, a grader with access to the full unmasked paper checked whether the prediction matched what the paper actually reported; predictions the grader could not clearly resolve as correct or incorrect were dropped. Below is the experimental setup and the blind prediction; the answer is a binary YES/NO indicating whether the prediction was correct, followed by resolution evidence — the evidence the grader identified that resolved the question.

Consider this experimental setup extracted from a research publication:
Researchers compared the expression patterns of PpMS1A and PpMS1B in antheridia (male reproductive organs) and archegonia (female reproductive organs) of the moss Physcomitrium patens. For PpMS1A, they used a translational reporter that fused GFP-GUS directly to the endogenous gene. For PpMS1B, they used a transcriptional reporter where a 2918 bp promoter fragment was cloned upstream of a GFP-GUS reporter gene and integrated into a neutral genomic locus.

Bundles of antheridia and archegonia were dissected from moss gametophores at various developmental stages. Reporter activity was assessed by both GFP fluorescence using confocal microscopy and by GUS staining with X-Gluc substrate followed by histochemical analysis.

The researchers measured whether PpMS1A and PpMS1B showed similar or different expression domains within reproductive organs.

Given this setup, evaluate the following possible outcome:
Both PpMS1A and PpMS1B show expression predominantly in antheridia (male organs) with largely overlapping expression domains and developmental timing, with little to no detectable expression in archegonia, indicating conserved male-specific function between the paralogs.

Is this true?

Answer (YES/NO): NO